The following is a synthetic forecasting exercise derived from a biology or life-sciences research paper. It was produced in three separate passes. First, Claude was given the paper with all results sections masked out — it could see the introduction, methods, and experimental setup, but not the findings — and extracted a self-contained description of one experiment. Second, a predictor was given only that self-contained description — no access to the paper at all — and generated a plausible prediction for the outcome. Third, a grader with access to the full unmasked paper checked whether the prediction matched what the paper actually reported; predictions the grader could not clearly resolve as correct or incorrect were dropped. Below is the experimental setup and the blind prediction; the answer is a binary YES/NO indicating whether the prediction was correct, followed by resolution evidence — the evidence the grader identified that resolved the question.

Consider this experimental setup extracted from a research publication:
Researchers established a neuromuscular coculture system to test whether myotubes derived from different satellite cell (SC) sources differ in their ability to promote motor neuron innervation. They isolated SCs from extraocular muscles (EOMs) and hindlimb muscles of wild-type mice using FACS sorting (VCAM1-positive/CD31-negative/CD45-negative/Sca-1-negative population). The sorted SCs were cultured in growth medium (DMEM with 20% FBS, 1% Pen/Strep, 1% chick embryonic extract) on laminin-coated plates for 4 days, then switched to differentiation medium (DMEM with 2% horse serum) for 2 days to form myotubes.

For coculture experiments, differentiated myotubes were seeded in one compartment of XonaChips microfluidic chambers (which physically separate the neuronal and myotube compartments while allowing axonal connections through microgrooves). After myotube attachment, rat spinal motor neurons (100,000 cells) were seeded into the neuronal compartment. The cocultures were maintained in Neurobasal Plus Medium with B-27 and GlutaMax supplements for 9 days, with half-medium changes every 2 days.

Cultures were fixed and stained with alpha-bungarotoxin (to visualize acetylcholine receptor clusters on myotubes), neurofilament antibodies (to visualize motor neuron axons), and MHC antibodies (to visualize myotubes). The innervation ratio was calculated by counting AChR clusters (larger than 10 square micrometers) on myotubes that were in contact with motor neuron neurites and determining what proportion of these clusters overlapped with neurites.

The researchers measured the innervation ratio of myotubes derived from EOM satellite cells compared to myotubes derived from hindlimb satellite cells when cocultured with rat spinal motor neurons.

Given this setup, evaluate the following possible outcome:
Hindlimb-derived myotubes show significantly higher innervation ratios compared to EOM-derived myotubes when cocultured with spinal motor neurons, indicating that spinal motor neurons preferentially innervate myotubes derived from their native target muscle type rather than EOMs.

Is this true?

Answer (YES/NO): NO